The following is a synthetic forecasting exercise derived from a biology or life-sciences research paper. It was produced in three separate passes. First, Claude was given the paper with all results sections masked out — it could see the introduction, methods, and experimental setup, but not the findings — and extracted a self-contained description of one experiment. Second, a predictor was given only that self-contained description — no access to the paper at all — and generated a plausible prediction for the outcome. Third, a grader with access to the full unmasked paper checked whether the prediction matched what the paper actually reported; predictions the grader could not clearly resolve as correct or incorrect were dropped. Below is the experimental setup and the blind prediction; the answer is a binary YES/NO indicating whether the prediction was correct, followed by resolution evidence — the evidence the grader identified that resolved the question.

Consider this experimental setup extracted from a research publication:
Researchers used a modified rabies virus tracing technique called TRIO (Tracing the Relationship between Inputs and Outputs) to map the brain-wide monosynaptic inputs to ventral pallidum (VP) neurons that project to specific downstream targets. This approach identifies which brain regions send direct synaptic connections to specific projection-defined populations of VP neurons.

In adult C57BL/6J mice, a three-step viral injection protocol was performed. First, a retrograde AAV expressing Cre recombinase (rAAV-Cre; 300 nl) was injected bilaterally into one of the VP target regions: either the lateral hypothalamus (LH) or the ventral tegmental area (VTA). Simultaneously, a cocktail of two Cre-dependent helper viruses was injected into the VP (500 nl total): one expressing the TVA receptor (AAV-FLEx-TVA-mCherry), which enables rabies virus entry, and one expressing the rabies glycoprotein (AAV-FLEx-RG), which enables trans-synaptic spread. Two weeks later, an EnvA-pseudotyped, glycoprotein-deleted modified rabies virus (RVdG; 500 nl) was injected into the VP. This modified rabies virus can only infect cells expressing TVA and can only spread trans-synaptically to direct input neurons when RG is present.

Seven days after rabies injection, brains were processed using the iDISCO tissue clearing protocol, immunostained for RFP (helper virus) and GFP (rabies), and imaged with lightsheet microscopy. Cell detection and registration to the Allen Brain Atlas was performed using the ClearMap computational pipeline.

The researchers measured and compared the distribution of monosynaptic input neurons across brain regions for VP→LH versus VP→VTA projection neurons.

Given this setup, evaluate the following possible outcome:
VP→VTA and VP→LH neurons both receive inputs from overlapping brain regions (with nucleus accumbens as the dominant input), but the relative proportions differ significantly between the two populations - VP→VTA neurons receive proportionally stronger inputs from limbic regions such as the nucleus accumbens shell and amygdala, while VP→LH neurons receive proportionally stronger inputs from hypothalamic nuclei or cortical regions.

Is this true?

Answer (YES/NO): NO